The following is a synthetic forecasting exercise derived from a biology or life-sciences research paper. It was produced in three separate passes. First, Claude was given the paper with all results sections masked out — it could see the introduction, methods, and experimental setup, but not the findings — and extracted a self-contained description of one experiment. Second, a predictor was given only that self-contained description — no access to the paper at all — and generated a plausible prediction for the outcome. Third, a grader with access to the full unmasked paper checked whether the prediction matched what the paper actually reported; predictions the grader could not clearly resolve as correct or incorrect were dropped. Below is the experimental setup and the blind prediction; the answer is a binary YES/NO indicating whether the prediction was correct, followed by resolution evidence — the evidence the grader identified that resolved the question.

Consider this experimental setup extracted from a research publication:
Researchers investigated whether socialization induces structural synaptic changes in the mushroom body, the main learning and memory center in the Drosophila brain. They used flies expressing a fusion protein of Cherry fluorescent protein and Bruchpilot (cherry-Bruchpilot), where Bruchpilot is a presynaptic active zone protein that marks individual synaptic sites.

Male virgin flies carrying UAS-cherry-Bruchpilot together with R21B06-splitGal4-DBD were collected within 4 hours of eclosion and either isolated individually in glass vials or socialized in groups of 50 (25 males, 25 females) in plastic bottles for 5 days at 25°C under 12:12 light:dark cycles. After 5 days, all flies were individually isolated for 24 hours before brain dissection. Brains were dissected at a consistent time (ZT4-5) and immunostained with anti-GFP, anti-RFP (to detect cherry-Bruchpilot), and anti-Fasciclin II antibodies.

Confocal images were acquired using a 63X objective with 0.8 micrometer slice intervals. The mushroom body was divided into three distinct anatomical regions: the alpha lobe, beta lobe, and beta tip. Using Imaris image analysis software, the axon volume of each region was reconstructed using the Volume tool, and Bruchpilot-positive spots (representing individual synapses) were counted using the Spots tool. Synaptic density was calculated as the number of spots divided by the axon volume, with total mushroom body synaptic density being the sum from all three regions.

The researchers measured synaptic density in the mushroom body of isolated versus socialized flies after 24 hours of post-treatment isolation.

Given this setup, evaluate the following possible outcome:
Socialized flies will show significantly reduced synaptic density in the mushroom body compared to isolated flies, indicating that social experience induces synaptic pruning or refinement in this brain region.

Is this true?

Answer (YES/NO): NO